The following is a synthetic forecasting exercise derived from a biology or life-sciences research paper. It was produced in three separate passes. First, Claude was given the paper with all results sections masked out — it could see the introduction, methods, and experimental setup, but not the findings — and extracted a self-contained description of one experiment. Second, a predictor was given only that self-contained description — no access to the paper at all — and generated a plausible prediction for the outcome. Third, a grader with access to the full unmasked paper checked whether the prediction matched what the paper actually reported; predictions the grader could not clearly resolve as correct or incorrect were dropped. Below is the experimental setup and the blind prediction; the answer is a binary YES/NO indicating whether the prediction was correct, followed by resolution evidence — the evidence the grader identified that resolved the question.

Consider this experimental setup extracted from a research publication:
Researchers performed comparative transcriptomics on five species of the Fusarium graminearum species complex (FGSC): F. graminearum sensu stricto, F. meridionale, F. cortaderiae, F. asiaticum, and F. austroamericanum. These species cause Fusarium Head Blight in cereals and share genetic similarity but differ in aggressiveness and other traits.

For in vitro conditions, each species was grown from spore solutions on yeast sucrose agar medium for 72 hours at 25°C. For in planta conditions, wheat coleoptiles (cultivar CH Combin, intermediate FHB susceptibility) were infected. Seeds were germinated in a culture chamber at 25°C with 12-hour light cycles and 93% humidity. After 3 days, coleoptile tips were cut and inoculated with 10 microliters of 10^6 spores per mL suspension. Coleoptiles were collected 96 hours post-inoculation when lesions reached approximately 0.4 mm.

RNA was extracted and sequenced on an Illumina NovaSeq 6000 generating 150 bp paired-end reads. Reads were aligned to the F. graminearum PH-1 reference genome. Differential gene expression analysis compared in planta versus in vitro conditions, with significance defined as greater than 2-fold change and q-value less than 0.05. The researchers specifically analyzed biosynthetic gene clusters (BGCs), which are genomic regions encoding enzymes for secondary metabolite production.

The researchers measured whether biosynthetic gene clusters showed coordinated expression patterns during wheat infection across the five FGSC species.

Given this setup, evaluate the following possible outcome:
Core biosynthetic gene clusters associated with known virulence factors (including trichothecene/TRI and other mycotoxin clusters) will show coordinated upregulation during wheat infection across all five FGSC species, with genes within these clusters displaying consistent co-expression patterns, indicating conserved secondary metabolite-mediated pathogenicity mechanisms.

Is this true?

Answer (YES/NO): NO